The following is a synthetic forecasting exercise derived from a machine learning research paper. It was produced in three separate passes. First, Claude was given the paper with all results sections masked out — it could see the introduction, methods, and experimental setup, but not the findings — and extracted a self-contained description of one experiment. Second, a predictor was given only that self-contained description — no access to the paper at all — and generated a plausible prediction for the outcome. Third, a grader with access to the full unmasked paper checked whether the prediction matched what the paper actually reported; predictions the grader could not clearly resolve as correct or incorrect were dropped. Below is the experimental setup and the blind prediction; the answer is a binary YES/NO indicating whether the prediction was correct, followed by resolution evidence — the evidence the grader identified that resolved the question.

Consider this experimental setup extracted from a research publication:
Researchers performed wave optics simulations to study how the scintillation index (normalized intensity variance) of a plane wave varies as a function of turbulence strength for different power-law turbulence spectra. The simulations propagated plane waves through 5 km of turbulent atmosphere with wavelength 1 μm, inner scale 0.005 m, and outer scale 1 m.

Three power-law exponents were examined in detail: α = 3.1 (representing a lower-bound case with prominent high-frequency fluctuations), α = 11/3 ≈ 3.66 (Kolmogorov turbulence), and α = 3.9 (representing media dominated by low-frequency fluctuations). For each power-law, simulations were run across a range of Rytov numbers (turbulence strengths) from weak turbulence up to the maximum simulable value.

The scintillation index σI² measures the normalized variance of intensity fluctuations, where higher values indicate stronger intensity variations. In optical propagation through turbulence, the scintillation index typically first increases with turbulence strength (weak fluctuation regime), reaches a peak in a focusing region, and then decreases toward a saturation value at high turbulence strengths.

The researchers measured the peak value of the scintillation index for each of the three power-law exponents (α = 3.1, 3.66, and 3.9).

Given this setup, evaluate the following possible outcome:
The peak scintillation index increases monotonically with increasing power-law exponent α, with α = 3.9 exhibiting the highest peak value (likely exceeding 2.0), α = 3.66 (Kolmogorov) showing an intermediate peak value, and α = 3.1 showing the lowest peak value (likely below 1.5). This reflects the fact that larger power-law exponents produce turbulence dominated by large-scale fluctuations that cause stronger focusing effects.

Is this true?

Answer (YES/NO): YES